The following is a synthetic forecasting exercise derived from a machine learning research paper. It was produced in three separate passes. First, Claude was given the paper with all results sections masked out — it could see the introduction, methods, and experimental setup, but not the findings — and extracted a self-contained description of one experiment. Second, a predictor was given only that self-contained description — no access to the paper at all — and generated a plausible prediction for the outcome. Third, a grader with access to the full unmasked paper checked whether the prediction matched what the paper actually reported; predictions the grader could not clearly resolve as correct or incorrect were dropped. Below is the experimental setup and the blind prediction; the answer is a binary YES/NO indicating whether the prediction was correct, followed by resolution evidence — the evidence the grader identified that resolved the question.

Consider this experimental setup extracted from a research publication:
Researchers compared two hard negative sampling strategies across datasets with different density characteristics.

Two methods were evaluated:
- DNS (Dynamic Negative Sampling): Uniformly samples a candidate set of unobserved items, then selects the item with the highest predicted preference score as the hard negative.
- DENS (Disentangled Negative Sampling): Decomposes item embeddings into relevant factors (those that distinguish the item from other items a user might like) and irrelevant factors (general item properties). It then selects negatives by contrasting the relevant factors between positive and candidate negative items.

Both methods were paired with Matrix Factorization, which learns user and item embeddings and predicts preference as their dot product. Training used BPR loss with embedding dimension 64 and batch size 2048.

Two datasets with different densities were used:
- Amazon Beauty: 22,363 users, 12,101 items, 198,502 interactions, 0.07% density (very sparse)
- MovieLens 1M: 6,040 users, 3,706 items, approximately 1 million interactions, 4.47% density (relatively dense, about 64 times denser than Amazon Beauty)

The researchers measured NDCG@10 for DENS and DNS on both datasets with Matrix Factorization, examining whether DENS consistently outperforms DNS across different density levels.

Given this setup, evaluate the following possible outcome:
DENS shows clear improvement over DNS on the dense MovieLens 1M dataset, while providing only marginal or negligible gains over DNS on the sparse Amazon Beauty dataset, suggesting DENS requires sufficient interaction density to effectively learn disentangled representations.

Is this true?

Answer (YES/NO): NO